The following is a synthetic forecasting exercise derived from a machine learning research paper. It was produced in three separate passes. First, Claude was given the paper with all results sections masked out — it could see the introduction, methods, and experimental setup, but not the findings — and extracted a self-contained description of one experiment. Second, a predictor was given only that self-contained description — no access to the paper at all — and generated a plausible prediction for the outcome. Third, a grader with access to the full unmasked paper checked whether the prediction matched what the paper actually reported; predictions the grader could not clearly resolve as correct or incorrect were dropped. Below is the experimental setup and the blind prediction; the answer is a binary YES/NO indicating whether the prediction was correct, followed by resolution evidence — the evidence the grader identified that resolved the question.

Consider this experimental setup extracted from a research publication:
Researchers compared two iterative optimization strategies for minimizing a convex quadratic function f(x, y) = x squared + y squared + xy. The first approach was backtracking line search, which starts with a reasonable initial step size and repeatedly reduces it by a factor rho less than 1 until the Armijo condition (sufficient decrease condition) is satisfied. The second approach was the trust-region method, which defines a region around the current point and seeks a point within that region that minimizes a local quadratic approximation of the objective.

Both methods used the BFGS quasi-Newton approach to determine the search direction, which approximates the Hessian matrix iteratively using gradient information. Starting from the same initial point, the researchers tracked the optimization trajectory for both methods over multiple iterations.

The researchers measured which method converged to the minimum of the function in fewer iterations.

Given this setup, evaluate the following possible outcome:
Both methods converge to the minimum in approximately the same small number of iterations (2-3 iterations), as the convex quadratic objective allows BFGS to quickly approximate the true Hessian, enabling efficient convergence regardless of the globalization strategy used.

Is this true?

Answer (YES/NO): NO